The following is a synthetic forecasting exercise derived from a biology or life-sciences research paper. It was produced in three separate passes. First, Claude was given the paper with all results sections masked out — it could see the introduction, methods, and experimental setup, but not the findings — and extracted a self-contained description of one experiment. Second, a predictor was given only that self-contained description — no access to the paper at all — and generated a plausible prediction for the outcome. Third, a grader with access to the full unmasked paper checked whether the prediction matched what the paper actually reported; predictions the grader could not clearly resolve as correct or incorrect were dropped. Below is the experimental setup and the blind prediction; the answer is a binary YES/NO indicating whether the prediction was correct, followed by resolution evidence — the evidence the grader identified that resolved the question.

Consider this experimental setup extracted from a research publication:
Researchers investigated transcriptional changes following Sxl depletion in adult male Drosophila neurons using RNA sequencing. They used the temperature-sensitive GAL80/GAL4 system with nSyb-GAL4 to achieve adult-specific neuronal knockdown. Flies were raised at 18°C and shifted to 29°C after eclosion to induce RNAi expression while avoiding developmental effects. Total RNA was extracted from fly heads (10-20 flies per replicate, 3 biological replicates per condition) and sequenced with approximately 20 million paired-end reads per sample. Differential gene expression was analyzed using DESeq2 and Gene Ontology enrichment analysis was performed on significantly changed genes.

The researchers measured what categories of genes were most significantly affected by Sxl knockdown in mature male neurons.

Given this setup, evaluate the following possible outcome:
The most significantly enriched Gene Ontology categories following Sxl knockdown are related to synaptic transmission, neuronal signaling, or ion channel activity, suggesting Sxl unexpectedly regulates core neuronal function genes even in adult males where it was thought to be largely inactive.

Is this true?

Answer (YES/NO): NO